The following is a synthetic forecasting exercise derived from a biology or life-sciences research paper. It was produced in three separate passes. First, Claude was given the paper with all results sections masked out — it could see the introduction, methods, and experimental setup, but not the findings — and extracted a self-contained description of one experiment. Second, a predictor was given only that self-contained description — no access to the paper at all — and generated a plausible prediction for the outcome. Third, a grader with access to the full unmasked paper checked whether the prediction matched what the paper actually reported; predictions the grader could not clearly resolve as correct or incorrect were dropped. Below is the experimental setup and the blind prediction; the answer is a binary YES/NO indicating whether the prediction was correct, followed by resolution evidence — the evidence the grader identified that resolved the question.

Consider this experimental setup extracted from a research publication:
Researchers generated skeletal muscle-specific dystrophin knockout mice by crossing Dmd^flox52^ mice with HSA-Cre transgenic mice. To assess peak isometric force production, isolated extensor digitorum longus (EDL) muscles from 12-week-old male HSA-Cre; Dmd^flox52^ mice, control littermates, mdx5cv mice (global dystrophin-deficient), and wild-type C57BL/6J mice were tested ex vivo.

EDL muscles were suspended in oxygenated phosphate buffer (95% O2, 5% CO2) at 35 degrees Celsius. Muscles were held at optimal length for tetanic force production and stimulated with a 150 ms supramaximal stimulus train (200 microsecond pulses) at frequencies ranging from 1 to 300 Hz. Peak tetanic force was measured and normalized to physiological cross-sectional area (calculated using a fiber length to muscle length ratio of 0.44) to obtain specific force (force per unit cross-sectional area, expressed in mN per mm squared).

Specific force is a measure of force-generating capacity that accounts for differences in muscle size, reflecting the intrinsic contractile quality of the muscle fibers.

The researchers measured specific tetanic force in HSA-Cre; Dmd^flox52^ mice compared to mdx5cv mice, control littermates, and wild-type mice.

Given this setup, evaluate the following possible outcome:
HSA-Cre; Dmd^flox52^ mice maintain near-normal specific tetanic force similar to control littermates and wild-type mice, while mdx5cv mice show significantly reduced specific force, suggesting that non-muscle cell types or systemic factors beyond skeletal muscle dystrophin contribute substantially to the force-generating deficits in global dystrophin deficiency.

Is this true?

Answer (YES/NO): NO